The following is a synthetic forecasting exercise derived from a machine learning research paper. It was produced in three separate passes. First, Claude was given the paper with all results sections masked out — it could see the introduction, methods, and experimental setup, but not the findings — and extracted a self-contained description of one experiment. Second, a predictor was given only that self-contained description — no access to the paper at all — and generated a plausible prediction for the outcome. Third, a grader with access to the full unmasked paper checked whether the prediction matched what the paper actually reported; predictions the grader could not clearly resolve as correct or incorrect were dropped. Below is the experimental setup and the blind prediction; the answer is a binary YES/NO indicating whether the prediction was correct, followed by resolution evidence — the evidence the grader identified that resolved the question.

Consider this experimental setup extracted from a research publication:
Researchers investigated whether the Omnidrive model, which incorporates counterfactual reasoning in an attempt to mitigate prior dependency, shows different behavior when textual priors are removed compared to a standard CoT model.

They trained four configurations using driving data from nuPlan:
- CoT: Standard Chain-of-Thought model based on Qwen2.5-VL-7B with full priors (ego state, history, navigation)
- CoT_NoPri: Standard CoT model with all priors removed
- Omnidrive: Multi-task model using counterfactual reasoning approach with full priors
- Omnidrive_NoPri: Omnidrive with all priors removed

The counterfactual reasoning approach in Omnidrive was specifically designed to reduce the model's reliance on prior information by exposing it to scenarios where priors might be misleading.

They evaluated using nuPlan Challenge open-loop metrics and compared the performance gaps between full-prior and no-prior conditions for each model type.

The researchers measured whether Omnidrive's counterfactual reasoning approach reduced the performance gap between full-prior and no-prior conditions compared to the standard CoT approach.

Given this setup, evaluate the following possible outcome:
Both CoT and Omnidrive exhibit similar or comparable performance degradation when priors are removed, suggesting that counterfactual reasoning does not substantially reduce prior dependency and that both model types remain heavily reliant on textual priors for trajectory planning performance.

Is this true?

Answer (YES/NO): YES